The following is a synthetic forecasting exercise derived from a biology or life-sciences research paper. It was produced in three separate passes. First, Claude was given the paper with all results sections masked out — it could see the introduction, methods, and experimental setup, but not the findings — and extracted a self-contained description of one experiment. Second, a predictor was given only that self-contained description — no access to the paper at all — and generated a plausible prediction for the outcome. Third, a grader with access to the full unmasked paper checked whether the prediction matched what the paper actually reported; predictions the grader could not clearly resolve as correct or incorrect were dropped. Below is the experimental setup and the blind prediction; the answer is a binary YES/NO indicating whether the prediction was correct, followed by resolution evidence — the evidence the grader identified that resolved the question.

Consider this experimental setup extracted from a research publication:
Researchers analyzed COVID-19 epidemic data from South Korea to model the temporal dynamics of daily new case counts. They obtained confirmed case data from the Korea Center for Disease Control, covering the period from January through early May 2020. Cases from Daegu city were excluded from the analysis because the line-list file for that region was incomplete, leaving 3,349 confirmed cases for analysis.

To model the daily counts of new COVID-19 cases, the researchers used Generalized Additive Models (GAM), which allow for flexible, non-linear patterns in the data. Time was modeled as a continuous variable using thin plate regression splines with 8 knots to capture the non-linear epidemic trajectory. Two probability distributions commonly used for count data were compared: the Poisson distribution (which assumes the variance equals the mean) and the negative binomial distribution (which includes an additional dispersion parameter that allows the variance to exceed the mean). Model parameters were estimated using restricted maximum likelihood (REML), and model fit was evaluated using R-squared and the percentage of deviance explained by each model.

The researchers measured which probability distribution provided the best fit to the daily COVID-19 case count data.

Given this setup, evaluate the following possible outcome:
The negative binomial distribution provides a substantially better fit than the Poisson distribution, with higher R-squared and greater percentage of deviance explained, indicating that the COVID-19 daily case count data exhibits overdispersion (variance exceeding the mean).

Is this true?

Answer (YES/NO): NO